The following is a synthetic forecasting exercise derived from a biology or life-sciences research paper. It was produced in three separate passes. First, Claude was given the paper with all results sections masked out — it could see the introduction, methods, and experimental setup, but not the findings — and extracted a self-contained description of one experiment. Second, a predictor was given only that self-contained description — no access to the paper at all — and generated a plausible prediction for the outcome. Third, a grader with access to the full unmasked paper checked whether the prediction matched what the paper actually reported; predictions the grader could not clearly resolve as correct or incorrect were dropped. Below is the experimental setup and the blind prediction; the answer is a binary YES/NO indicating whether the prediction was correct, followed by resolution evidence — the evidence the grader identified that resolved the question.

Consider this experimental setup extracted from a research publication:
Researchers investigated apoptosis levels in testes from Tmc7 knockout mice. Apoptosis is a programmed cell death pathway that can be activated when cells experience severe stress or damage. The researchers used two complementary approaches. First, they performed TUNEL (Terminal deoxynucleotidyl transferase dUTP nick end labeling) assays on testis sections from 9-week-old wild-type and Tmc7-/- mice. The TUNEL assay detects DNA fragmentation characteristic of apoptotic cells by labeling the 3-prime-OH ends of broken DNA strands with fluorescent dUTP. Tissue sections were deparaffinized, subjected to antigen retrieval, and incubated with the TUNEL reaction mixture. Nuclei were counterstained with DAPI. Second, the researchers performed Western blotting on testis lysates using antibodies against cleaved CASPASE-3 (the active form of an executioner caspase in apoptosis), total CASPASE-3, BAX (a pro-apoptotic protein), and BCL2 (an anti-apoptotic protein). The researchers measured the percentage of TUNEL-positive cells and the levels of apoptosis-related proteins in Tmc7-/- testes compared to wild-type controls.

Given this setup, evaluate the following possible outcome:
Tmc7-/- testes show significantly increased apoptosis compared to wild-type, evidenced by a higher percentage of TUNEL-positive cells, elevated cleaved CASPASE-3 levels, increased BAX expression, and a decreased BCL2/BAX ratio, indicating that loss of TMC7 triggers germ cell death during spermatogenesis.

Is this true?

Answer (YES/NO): YES